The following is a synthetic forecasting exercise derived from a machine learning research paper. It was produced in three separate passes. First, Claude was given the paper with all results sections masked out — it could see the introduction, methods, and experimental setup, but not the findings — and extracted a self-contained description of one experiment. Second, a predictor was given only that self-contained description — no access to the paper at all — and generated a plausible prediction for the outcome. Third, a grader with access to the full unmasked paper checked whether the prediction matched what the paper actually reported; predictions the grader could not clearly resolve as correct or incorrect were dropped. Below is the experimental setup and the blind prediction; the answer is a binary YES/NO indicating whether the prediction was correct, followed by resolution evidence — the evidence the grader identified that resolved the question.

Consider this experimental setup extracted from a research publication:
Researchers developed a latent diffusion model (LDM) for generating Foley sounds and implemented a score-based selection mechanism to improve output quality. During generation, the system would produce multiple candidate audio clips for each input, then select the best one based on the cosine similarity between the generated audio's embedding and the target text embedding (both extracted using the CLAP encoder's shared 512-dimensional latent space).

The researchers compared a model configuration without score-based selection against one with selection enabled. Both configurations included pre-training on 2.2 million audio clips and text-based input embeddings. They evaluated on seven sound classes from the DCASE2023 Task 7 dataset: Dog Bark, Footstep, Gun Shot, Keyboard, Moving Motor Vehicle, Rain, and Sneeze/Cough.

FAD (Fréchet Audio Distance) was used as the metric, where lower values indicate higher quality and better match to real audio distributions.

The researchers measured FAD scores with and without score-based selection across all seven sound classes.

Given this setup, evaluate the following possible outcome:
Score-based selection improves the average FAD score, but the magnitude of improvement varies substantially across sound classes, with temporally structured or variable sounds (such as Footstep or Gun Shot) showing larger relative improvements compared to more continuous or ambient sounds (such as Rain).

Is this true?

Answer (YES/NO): NO